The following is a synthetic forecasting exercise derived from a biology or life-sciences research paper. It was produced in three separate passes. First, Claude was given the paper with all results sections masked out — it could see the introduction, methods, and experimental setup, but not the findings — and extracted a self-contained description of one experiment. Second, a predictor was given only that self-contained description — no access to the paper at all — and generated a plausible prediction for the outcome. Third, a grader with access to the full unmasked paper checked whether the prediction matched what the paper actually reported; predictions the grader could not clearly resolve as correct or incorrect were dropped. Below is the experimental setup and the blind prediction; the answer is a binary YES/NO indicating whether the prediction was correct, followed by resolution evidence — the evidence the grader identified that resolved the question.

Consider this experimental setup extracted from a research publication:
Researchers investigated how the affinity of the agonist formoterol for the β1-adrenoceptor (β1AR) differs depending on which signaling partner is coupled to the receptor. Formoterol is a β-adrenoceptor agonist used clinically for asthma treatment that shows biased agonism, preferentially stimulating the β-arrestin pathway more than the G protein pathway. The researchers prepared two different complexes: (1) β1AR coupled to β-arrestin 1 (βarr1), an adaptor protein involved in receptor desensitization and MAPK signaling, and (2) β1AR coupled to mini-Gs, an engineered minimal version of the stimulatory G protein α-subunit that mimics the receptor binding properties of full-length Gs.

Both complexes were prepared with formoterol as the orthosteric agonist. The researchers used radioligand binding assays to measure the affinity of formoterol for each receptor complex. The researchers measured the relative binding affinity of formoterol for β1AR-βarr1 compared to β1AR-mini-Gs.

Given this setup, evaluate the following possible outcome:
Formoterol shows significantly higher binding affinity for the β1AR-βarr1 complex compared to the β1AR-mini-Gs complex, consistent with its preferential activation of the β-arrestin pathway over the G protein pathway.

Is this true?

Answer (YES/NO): NO